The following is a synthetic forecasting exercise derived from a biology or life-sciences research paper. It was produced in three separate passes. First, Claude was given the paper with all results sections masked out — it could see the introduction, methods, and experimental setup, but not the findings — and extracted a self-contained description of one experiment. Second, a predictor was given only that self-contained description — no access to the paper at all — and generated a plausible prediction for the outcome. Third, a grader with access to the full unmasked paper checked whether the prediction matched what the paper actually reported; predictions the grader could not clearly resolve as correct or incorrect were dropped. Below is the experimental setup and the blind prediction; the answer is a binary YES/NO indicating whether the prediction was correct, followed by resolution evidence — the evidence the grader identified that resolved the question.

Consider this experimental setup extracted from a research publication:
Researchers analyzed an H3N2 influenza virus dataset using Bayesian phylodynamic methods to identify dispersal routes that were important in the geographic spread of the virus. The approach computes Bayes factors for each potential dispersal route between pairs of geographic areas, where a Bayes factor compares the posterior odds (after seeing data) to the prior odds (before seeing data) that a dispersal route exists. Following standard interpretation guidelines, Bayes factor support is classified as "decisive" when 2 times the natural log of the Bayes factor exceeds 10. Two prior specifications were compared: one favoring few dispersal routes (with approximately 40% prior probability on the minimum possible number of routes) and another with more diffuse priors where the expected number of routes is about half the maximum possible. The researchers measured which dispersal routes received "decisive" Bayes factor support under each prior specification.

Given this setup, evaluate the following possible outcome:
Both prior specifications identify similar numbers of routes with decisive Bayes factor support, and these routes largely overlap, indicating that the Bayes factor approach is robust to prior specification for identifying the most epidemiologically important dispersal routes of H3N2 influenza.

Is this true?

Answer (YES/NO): NO